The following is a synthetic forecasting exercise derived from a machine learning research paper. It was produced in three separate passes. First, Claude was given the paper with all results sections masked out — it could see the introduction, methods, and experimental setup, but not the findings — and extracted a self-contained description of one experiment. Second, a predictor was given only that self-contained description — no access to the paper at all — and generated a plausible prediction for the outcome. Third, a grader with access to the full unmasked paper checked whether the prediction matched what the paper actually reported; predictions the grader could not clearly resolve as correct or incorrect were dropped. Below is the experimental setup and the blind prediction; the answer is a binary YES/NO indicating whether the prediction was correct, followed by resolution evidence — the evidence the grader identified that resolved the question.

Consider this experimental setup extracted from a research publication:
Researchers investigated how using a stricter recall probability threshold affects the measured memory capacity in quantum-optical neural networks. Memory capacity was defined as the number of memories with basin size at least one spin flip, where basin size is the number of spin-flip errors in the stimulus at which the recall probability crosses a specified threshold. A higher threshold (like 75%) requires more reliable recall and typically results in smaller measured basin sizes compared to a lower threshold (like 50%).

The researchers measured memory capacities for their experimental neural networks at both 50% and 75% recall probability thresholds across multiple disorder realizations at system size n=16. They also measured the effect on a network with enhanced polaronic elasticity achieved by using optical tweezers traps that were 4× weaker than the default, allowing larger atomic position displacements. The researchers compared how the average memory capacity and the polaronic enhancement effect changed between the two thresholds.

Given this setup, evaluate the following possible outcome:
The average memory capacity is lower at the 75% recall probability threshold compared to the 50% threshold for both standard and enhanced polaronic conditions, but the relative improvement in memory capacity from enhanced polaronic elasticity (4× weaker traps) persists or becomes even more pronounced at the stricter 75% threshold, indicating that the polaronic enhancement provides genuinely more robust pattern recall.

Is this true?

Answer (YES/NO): NO